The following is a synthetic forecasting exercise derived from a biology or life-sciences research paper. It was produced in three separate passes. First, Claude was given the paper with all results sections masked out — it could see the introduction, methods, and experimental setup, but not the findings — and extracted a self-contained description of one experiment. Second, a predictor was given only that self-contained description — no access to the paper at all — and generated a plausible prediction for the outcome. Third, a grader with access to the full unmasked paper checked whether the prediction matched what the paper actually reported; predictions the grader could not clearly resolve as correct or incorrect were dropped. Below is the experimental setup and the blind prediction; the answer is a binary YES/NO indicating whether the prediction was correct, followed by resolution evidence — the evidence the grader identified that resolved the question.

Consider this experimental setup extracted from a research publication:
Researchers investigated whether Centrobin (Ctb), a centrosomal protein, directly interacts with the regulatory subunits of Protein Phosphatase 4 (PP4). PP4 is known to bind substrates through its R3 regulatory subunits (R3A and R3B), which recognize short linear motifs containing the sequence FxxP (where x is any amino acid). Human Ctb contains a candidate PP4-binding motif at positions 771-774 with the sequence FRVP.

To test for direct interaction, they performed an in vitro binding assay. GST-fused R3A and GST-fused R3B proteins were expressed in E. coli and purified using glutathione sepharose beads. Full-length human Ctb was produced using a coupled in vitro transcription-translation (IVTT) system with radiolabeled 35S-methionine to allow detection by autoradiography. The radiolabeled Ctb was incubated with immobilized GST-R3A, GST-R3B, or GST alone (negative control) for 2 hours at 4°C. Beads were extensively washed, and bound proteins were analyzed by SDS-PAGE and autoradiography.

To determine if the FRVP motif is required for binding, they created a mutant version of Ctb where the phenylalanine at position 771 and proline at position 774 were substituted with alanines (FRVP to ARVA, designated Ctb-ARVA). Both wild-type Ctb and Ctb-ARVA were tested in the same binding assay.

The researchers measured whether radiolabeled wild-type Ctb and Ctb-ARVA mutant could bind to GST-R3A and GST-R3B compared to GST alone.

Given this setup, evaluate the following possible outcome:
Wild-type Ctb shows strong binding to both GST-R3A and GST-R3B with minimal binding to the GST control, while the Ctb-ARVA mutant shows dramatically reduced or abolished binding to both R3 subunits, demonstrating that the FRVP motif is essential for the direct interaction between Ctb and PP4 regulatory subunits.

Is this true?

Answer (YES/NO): YES